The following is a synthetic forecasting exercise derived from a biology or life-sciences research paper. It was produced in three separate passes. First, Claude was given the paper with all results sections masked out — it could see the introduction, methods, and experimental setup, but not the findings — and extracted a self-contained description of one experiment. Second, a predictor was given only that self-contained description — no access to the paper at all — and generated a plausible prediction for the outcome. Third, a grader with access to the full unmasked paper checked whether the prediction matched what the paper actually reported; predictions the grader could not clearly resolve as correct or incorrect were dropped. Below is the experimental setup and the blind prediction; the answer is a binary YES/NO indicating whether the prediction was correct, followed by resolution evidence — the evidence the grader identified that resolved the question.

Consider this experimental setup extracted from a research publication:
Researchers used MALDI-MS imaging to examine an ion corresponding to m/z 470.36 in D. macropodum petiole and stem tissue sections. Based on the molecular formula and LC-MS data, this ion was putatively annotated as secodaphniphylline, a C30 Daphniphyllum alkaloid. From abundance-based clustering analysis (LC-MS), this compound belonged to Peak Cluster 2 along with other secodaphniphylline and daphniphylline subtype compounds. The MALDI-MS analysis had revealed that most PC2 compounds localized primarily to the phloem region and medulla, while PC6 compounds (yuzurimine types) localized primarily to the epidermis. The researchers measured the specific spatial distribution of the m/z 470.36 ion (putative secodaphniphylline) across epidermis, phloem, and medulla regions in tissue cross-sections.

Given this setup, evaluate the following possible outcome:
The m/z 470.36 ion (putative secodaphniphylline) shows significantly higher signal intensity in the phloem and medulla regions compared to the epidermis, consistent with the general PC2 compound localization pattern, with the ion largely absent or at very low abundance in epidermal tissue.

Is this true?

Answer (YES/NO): NO